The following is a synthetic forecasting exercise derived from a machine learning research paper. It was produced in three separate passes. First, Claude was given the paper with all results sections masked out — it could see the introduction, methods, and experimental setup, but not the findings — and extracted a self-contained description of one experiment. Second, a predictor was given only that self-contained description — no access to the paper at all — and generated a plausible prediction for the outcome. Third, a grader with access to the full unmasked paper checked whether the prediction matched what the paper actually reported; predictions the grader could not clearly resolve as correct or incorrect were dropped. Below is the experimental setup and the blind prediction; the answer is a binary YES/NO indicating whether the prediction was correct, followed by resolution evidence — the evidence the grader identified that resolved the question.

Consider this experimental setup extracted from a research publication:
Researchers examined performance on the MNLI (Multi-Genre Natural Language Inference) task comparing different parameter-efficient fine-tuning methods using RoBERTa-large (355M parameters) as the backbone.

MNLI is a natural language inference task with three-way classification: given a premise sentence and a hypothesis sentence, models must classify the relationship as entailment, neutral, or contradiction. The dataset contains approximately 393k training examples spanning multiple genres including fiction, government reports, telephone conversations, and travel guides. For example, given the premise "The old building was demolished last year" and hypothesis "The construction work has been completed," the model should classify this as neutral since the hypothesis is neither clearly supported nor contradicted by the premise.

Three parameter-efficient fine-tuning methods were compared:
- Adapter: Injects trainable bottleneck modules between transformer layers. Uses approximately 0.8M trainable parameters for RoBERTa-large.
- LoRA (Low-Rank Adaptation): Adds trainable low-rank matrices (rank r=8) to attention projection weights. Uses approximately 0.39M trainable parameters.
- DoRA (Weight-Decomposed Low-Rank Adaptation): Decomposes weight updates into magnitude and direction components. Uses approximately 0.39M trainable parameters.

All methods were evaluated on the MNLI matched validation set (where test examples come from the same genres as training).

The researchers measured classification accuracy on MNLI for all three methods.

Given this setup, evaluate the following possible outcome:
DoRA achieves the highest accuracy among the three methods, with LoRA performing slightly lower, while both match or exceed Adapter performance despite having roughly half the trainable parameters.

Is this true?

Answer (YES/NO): NO